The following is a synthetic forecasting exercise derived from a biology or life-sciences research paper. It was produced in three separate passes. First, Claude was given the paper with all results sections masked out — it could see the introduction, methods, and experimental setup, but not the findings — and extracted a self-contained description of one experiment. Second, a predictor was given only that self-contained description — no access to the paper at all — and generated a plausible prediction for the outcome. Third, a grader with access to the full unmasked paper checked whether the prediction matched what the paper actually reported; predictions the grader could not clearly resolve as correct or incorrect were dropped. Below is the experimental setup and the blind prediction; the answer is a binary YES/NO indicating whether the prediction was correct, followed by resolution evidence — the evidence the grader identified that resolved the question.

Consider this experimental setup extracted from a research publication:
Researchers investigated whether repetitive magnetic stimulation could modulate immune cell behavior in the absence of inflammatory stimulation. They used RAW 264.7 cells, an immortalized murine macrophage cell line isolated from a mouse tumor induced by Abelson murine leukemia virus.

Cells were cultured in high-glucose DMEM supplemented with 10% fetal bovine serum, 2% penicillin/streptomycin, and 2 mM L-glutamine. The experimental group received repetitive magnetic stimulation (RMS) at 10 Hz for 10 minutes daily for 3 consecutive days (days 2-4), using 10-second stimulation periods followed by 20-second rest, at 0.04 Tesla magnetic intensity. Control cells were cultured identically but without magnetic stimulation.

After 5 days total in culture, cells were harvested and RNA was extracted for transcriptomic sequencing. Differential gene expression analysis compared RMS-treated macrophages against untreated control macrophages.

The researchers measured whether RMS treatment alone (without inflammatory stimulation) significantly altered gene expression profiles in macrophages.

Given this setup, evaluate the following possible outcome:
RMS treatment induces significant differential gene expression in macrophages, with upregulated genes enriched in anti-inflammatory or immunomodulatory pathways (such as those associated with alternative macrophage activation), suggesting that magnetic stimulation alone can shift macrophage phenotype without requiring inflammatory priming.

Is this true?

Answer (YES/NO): NO